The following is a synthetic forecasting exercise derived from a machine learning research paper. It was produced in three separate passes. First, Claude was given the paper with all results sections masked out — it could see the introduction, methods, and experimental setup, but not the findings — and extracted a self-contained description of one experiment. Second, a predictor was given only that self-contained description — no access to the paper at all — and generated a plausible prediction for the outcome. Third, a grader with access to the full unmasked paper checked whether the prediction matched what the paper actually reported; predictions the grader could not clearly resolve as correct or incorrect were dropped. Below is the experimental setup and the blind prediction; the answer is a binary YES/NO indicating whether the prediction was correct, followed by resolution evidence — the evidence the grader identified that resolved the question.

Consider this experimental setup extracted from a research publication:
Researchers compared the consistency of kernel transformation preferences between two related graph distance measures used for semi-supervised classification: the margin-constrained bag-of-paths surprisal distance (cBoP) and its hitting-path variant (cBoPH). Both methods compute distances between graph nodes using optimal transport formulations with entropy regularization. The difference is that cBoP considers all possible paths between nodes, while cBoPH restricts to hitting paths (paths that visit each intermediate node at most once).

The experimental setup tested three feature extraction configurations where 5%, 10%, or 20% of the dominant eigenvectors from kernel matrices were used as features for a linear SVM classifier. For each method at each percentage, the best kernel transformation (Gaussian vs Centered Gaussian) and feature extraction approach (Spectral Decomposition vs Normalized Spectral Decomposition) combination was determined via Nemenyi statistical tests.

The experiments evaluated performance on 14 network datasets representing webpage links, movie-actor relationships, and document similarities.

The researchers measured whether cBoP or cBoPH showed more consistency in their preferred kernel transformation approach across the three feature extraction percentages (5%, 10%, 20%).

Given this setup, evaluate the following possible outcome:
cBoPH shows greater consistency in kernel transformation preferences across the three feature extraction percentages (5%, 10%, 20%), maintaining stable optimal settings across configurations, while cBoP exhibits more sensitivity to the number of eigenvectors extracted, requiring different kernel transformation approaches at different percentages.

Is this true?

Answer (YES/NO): NO